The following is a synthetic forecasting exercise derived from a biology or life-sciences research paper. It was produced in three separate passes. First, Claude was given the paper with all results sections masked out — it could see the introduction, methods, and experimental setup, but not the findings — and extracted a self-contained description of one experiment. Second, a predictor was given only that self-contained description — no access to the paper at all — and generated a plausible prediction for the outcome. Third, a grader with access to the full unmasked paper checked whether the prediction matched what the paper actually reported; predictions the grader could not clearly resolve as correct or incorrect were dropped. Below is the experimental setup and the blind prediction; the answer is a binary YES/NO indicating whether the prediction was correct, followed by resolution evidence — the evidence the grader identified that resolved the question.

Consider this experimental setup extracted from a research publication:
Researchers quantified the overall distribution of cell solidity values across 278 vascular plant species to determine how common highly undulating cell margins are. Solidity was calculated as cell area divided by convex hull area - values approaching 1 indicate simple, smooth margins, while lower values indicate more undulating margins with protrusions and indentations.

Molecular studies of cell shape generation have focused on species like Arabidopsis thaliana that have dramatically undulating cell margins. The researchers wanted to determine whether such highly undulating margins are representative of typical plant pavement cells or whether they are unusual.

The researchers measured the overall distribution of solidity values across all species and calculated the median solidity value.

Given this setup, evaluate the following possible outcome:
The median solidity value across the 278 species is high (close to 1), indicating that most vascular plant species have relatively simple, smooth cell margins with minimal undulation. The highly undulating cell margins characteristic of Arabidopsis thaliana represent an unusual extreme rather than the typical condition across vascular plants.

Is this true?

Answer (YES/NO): YES